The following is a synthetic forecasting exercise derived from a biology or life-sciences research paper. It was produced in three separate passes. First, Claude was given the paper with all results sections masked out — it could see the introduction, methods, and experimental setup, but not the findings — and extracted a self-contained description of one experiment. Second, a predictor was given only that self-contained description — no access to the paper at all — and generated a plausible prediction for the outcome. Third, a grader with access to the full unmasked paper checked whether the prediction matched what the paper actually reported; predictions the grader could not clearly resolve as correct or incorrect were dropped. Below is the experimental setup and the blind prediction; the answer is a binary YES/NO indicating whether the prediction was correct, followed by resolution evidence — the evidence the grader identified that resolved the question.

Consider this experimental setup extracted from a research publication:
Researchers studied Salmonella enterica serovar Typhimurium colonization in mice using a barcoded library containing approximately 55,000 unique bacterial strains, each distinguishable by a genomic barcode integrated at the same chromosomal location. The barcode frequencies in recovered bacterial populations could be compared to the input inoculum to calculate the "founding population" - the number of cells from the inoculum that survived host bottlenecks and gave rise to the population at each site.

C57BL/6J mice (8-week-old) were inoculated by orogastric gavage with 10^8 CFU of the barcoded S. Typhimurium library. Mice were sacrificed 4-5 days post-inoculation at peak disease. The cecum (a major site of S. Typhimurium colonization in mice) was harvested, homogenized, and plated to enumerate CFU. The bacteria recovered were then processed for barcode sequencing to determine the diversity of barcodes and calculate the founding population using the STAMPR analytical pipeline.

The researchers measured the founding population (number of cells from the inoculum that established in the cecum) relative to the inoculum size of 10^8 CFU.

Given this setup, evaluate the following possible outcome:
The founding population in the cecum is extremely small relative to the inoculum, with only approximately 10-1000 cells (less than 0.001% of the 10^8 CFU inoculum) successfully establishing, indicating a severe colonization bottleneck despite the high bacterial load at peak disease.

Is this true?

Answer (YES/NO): YES